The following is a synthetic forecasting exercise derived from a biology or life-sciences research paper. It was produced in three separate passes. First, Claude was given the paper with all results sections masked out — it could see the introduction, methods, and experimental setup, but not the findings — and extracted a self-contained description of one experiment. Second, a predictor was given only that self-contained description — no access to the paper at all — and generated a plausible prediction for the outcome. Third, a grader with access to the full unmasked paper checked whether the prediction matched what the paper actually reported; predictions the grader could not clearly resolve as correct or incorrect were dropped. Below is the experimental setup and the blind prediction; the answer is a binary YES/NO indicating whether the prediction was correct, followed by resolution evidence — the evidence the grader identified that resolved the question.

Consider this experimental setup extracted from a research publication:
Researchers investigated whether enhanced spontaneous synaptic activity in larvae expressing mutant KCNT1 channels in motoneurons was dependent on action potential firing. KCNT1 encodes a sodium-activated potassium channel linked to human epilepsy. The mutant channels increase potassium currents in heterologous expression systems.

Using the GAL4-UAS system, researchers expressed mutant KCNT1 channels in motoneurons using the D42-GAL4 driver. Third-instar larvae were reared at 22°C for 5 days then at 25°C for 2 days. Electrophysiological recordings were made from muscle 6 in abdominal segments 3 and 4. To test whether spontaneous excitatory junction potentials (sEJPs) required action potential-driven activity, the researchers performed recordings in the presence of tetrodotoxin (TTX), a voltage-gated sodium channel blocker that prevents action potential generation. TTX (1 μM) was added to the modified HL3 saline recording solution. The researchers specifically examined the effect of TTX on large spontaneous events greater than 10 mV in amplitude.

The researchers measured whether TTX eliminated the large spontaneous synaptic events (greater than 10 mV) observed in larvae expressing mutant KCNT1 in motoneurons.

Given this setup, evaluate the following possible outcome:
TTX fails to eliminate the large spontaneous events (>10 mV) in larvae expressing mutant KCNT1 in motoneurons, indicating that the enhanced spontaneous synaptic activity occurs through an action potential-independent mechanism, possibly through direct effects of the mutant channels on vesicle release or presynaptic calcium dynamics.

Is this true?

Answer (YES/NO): NO